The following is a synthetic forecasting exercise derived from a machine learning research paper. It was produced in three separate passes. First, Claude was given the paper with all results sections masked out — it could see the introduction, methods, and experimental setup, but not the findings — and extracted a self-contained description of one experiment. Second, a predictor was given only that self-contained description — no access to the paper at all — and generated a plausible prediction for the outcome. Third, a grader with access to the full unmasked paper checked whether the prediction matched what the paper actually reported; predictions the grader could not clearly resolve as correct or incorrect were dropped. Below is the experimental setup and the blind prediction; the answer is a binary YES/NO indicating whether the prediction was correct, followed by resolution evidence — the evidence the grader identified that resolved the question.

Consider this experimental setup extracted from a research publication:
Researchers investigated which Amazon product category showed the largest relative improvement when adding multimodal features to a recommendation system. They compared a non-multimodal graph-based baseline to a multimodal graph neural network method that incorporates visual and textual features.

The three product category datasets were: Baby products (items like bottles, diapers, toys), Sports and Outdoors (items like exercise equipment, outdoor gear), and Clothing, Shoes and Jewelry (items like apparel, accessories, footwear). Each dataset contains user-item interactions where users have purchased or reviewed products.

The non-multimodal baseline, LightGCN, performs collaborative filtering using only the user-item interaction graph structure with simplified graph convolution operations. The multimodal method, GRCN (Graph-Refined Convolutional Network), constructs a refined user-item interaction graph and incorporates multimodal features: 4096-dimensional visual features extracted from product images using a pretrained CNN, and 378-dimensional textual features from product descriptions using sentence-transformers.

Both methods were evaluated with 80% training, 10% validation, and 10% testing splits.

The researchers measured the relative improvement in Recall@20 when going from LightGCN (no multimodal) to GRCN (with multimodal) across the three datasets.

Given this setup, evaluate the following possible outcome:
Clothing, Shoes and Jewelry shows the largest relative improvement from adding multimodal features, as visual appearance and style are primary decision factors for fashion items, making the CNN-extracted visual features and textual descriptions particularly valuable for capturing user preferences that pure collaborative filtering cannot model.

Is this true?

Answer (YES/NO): YES